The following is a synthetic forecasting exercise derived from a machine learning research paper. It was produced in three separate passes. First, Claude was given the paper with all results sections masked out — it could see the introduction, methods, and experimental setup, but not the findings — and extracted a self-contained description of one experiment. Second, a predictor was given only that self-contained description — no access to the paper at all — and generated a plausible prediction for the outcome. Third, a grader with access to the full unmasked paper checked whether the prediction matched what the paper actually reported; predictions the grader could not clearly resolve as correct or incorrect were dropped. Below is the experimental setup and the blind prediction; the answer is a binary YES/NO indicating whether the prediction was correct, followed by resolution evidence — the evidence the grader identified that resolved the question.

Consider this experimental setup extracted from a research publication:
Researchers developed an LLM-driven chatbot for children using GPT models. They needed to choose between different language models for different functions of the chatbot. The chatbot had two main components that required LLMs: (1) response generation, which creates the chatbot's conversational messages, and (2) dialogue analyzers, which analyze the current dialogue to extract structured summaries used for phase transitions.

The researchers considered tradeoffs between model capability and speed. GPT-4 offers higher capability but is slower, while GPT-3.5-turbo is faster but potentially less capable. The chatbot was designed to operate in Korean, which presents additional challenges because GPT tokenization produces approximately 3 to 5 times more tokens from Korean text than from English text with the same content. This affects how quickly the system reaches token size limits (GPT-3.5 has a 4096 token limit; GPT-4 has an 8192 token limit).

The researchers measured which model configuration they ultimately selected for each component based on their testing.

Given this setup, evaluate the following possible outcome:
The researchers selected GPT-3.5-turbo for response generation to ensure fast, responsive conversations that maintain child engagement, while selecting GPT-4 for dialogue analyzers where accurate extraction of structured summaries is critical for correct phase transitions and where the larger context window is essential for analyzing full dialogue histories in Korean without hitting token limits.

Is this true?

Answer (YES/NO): NO